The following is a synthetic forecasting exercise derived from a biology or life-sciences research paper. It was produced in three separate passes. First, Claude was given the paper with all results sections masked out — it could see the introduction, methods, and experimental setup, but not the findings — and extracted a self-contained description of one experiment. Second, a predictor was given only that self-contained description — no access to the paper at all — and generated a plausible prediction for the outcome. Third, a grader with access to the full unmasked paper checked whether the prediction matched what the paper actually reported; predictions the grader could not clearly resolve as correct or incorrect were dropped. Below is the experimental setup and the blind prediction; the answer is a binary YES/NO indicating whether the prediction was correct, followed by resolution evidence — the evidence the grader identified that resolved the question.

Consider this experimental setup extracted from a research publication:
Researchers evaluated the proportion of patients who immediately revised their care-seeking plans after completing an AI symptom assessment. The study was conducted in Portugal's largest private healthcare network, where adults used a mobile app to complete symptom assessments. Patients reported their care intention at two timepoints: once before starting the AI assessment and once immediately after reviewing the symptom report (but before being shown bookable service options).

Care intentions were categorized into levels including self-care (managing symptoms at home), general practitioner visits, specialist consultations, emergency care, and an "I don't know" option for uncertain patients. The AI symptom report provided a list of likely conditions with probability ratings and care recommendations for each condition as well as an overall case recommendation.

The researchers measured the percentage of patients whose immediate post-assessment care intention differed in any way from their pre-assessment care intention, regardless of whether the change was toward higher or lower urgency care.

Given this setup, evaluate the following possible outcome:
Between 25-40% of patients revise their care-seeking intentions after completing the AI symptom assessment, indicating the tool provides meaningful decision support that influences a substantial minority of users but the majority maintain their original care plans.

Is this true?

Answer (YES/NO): YES